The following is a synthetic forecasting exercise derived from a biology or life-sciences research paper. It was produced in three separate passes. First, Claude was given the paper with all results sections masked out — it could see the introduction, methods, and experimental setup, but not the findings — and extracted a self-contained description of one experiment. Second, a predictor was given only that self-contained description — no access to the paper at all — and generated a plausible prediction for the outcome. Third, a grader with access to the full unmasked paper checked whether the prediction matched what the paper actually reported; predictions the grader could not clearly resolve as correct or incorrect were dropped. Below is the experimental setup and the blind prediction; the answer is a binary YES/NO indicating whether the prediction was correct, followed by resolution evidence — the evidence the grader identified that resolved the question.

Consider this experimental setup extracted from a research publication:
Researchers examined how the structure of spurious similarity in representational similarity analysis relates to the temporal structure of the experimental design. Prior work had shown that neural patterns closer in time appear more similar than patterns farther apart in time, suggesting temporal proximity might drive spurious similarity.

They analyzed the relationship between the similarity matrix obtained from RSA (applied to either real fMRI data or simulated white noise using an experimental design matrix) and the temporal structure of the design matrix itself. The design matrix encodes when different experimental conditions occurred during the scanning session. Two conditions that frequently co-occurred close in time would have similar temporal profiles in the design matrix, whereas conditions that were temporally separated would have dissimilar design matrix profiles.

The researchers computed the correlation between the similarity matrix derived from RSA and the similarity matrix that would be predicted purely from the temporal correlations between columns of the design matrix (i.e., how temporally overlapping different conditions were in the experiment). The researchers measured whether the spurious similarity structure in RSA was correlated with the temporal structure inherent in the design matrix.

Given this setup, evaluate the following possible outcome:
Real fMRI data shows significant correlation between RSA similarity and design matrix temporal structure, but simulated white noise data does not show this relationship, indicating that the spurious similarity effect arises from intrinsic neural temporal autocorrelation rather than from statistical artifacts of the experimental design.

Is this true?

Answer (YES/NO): NO